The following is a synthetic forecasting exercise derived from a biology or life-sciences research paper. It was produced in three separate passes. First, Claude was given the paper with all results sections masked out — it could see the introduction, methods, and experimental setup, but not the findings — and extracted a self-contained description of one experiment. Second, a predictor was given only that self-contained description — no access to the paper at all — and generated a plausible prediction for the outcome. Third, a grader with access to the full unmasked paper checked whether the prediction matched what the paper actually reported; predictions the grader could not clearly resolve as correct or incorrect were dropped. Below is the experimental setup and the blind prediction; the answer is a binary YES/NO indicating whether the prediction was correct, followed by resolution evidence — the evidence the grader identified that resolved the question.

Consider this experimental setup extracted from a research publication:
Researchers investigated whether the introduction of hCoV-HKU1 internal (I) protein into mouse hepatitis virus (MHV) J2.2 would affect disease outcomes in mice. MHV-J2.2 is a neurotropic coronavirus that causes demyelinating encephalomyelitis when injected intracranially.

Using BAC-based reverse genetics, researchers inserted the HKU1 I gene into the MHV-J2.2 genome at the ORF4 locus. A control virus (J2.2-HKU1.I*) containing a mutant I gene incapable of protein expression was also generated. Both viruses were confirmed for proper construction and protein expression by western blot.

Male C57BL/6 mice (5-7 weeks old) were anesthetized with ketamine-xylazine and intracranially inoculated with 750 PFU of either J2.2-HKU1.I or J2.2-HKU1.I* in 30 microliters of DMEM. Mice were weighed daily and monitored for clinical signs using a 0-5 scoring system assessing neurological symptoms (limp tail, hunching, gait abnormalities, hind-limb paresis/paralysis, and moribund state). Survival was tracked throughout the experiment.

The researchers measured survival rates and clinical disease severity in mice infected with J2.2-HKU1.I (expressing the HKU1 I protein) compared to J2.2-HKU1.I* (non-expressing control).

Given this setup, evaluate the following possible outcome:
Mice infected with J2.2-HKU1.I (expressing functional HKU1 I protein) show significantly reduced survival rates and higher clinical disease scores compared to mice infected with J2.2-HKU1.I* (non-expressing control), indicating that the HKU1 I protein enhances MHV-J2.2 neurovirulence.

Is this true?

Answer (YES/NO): NO